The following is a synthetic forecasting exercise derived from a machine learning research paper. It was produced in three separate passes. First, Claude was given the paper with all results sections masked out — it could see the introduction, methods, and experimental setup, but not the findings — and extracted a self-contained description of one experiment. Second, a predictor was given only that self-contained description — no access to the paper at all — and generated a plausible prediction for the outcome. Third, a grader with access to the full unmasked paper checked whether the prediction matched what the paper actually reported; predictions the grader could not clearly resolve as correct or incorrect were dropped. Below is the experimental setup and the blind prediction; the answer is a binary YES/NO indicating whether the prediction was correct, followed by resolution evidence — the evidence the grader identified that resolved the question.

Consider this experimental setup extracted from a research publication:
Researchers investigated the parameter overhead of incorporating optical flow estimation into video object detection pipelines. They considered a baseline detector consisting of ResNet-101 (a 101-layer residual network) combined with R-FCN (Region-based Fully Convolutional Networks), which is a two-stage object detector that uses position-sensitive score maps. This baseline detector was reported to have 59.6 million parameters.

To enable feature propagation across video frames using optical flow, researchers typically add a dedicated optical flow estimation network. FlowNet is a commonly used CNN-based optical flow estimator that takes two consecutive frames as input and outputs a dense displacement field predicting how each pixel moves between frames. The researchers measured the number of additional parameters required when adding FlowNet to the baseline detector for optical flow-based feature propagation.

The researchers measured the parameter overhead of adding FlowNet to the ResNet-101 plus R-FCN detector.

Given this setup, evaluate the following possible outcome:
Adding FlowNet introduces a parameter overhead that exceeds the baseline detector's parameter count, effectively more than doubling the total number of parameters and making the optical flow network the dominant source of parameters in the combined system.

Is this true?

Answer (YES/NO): NO